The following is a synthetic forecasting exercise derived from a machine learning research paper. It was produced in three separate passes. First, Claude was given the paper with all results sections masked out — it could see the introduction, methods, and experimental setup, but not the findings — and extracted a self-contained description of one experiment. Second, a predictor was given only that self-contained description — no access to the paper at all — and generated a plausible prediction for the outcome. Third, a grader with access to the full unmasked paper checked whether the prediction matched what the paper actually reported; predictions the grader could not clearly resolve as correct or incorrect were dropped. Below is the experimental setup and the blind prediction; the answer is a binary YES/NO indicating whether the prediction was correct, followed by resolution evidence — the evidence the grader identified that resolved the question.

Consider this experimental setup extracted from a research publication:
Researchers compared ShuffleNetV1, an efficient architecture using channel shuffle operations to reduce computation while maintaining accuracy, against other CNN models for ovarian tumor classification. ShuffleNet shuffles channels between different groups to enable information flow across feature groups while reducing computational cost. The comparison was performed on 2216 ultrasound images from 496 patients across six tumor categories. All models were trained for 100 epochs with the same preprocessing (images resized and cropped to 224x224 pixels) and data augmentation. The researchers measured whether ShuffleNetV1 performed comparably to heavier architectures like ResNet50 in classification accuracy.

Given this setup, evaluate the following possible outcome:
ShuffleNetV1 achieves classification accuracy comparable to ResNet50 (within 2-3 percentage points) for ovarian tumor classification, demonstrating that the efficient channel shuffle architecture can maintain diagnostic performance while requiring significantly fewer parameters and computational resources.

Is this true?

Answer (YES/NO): YES